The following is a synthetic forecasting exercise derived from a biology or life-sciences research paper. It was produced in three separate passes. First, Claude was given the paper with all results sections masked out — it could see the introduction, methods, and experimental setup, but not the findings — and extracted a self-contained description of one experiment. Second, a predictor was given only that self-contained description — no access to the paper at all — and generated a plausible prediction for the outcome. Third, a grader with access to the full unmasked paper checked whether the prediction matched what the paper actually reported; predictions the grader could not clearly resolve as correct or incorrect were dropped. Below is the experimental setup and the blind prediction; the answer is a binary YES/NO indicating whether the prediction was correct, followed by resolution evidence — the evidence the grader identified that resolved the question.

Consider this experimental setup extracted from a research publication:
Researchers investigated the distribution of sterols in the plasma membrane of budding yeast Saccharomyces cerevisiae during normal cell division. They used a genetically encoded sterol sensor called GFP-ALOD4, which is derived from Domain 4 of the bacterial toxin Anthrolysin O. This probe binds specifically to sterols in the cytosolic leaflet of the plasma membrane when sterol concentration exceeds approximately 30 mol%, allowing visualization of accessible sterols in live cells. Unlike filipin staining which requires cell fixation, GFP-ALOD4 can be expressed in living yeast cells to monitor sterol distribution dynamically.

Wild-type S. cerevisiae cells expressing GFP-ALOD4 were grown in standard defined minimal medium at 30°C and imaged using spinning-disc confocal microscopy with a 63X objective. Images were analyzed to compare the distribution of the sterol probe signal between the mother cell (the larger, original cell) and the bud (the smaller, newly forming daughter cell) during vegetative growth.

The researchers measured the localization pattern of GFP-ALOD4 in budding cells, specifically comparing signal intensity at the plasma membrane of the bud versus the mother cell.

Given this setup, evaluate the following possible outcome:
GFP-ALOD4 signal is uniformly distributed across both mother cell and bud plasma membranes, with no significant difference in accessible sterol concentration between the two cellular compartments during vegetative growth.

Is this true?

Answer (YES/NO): NO